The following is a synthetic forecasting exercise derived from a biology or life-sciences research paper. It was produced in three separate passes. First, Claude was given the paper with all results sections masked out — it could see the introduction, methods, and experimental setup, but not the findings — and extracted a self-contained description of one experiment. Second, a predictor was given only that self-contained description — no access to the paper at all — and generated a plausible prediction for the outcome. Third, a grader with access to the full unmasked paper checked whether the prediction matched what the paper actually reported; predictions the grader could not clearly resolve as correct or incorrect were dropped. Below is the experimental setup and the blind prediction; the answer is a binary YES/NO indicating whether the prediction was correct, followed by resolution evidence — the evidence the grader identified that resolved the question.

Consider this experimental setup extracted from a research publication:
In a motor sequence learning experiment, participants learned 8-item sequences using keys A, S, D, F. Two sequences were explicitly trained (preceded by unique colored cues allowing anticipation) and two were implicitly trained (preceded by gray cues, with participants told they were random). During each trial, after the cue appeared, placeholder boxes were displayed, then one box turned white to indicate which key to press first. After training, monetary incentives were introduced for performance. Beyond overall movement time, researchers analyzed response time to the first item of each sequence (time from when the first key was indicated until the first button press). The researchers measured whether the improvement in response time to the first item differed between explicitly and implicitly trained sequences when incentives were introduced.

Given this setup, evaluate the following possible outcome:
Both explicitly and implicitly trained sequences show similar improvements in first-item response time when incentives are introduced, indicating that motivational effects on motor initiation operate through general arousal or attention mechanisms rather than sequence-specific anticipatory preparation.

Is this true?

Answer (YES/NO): YES